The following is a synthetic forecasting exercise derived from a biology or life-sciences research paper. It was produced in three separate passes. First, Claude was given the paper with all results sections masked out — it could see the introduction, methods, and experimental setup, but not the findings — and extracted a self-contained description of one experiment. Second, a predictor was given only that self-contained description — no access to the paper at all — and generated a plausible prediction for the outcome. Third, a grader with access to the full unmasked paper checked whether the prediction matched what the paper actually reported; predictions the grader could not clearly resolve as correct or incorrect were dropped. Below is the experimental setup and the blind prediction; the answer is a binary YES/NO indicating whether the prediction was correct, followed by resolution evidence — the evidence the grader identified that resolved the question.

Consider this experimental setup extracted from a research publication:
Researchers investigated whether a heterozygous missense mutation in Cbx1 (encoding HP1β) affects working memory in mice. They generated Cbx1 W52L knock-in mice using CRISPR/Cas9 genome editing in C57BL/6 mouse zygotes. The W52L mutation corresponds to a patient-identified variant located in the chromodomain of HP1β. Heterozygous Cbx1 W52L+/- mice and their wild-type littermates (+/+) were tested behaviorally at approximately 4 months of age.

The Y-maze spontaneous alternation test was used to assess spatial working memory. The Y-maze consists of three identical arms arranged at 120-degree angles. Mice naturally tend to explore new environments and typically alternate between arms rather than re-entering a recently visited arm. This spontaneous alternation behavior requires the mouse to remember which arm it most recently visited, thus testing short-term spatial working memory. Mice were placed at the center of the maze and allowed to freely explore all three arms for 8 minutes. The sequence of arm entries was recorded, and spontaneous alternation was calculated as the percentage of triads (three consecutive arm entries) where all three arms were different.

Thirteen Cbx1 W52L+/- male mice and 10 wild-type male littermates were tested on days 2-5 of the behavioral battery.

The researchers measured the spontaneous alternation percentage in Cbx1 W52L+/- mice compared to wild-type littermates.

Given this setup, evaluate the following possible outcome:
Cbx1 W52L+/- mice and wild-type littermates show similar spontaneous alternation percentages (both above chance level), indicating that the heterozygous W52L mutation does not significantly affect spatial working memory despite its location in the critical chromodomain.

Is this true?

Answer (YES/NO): YES